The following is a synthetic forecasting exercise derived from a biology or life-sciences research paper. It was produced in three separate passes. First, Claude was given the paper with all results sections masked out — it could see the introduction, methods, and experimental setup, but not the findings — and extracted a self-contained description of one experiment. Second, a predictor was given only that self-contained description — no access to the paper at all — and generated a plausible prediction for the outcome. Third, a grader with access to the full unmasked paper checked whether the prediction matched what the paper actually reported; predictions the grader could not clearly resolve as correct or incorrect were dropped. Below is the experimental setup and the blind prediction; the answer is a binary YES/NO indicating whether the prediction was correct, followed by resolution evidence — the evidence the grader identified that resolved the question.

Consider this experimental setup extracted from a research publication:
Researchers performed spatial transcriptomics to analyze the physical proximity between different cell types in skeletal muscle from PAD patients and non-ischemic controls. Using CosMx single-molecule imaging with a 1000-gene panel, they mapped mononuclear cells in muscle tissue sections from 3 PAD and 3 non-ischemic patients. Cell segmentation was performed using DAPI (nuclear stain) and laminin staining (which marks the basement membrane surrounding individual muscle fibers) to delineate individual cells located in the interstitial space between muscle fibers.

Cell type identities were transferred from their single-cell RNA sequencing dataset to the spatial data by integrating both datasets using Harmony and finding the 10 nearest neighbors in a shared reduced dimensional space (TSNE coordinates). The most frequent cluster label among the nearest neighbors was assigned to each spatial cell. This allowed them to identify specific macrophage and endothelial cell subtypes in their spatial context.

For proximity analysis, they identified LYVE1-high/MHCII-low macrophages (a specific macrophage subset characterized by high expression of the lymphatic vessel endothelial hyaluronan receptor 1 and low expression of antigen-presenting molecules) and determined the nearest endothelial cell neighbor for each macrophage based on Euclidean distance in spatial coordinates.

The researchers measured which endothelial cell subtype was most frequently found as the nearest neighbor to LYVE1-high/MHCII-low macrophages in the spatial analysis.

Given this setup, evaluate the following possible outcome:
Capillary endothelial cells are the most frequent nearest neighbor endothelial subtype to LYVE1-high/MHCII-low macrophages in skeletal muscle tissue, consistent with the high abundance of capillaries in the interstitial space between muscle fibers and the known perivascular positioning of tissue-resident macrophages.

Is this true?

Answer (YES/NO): NO